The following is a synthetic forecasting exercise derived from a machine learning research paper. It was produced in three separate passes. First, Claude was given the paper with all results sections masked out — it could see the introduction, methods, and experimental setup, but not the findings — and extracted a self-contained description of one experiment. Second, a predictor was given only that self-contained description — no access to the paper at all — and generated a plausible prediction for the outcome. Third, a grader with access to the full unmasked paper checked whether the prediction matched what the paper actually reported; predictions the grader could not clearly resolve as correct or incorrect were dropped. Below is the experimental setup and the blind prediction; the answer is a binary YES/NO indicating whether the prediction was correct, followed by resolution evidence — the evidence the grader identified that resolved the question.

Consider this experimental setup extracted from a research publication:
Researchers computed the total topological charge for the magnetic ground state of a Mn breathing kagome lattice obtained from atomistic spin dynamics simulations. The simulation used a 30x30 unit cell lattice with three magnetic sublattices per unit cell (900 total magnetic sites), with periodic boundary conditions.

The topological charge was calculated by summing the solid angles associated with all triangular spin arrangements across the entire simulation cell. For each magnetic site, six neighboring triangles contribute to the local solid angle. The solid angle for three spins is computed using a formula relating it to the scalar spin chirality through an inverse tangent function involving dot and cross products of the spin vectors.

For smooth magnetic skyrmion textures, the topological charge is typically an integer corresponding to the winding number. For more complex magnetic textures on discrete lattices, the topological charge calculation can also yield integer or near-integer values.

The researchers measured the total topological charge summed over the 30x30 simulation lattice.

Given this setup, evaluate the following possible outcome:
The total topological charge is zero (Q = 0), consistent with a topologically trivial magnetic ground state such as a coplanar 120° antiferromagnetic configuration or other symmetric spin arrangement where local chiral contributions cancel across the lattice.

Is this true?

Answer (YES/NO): NO